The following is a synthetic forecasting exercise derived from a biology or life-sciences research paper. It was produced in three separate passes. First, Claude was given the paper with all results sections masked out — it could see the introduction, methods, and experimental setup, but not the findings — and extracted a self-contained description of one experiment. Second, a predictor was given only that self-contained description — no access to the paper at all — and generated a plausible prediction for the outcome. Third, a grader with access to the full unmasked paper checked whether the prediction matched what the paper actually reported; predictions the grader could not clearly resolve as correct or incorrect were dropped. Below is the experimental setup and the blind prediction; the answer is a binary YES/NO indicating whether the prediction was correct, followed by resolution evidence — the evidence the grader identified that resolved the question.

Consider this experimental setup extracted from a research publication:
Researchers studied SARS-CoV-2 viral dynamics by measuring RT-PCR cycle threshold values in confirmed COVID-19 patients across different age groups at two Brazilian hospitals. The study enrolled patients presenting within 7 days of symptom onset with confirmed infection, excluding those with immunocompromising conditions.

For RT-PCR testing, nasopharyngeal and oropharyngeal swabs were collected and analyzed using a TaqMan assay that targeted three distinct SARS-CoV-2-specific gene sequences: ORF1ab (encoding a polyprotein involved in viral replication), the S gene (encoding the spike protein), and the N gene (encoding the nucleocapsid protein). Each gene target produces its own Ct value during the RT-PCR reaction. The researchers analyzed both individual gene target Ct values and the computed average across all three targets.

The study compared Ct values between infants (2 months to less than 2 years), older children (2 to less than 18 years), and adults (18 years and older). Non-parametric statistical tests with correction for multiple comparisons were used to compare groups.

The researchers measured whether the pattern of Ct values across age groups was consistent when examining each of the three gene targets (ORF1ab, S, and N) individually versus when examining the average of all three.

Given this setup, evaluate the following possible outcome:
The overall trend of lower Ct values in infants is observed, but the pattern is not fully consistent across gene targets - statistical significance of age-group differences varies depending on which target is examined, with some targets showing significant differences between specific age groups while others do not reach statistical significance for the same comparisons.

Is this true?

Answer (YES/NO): YES